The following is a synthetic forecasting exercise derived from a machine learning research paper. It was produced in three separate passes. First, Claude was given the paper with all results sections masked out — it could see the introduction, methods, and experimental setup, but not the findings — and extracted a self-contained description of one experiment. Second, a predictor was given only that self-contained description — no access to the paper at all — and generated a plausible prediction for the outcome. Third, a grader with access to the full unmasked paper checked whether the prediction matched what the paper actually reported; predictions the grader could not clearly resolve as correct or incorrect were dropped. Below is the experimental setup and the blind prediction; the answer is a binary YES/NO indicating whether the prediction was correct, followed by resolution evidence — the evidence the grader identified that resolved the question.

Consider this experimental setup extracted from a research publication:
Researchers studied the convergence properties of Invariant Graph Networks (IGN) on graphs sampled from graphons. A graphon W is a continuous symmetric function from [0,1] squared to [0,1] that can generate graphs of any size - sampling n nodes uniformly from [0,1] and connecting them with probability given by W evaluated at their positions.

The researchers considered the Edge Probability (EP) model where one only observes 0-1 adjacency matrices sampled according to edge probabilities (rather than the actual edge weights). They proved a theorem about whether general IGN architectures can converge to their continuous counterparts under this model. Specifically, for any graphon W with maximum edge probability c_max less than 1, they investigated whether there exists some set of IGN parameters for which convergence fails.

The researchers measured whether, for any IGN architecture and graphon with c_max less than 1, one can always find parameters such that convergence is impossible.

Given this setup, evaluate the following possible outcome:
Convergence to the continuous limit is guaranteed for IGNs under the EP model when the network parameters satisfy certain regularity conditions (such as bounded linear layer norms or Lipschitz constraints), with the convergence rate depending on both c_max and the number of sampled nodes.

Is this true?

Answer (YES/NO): NO